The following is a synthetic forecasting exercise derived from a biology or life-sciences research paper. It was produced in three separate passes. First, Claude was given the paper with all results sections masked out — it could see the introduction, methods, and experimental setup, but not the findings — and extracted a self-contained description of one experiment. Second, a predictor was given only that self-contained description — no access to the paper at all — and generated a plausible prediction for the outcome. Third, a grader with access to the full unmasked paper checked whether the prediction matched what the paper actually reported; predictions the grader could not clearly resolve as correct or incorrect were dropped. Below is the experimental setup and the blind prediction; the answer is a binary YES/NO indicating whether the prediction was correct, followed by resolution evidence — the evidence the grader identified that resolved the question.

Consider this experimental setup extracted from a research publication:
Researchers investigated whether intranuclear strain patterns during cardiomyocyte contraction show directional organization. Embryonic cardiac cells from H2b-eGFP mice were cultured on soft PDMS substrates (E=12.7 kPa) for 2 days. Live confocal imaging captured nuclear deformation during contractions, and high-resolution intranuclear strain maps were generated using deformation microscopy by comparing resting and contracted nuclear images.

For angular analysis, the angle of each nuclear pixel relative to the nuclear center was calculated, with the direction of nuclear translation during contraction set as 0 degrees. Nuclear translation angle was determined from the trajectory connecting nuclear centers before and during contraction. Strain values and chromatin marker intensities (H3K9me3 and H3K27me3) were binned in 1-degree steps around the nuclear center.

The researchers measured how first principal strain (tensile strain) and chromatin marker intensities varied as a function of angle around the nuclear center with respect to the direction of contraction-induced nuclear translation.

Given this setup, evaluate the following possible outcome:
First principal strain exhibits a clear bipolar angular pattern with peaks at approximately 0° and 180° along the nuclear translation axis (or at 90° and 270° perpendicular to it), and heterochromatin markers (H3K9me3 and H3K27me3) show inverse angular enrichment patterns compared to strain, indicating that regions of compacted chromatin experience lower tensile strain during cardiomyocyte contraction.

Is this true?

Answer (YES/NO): NO